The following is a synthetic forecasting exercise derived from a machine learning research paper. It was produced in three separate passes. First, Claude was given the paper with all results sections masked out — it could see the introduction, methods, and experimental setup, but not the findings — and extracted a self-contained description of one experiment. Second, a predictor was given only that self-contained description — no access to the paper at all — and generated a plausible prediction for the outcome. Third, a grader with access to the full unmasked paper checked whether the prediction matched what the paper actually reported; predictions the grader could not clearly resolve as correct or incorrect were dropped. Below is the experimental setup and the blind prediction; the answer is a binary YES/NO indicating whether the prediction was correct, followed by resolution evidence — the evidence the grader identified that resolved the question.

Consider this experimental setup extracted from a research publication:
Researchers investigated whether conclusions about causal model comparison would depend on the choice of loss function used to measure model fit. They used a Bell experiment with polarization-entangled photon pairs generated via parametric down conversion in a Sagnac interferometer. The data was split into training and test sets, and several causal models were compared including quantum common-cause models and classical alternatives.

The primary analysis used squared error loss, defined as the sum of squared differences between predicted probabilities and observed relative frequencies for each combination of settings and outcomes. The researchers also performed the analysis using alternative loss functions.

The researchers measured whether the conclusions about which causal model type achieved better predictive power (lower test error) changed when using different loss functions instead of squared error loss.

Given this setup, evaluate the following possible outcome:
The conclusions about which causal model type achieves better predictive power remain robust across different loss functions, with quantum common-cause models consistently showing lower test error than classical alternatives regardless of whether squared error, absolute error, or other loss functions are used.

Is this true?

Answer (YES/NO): YES